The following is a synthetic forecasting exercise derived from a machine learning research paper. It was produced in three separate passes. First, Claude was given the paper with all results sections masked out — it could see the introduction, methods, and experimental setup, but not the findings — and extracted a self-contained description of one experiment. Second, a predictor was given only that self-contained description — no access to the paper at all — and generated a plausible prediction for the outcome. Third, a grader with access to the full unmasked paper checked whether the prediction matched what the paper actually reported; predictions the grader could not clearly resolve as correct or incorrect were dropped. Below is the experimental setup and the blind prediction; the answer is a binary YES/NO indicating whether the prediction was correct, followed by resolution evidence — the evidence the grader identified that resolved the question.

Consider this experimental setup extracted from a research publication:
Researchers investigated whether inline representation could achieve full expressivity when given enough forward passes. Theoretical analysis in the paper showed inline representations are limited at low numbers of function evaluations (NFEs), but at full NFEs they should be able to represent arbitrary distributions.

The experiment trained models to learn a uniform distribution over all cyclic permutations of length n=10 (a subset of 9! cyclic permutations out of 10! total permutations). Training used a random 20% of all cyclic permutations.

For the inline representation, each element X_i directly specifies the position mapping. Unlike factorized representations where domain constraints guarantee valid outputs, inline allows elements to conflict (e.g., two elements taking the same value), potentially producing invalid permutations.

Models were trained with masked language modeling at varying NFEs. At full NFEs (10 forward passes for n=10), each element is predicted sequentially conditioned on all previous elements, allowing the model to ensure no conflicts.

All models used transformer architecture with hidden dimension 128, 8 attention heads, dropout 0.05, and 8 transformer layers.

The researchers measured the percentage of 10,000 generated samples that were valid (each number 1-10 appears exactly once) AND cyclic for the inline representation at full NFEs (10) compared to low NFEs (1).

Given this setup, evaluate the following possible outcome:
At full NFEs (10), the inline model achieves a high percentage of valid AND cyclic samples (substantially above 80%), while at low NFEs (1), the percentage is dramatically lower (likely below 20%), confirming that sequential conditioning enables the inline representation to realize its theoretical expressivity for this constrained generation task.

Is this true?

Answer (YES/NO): YES